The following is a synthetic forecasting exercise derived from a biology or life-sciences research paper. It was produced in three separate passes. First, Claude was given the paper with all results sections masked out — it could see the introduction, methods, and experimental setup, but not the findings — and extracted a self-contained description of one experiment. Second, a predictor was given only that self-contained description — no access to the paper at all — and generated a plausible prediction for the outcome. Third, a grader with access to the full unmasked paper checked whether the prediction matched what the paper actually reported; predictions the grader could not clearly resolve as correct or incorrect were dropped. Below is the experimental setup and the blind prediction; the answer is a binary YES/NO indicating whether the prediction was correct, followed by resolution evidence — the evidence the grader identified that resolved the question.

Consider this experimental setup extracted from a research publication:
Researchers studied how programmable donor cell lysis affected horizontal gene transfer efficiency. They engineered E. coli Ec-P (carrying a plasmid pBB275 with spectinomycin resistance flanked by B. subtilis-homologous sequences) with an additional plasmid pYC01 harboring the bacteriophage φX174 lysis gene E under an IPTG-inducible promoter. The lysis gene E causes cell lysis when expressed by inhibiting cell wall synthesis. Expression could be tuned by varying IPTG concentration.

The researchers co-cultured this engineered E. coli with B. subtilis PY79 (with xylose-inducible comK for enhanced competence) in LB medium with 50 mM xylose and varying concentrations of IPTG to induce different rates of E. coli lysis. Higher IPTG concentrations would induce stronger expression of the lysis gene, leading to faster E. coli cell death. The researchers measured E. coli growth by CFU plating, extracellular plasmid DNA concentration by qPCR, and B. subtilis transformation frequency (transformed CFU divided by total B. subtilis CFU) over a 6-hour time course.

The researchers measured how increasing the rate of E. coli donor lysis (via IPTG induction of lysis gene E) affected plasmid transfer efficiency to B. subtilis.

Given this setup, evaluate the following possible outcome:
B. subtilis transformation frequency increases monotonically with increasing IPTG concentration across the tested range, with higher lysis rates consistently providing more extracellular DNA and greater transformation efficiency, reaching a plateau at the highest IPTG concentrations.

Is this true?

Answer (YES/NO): NO